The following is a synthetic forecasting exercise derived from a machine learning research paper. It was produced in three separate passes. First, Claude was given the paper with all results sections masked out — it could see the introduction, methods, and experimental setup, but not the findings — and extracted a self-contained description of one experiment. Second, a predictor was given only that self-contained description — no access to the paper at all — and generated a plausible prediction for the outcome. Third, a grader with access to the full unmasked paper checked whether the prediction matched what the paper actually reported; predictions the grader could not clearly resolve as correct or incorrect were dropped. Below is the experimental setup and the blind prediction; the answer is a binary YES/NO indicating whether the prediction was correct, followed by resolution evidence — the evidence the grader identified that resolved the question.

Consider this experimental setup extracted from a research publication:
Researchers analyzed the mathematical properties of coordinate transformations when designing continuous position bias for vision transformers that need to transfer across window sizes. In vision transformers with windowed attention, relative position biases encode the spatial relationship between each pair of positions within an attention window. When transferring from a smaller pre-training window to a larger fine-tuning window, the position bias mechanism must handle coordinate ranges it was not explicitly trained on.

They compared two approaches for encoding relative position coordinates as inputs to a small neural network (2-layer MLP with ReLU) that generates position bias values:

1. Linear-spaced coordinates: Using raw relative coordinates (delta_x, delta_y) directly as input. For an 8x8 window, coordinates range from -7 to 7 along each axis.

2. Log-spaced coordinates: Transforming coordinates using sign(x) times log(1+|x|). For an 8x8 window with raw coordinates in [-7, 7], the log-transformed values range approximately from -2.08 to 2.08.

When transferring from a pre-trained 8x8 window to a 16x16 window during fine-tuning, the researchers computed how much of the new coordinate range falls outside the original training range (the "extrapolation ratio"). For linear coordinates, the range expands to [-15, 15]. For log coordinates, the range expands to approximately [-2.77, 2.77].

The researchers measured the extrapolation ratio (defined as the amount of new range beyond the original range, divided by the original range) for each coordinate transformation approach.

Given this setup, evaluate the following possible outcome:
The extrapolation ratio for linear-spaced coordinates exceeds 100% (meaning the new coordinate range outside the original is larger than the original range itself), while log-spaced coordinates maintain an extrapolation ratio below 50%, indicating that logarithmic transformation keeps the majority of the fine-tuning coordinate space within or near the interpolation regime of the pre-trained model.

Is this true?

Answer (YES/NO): YES